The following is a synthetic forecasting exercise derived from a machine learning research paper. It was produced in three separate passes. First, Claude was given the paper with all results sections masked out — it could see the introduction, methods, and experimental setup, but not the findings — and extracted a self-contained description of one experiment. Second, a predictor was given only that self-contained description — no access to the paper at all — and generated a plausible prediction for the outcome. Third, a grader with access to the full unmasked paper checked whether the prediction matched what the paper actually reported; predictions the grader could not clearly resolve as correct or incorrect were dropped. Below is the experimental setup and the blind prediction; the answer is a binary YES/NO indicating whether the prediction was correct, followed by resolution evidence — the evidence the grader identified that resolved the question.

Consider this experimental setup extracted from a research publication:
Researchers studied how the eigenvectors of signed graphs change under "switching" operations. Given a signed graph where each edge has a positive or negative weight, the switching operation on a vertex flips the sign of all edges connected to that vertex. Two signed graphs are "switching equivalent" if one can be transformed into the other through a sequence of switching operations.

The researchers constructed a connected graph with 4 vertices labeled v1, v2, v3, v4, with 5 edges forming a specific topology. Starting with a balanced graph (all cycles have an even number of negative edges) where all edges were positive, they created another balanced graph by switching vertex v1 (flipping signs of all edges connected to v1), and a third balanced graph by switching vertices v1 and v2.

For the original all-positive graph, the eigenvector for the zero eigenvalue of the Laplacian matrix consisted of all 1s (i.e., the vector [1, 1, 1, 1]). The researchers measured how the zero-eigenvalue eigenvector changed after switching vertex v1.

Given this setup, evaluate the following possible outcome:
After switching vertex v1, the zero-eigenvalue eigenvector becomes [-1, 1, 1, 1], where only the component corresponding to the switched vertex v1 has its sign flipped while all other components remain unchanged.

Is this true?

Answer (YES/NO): NO